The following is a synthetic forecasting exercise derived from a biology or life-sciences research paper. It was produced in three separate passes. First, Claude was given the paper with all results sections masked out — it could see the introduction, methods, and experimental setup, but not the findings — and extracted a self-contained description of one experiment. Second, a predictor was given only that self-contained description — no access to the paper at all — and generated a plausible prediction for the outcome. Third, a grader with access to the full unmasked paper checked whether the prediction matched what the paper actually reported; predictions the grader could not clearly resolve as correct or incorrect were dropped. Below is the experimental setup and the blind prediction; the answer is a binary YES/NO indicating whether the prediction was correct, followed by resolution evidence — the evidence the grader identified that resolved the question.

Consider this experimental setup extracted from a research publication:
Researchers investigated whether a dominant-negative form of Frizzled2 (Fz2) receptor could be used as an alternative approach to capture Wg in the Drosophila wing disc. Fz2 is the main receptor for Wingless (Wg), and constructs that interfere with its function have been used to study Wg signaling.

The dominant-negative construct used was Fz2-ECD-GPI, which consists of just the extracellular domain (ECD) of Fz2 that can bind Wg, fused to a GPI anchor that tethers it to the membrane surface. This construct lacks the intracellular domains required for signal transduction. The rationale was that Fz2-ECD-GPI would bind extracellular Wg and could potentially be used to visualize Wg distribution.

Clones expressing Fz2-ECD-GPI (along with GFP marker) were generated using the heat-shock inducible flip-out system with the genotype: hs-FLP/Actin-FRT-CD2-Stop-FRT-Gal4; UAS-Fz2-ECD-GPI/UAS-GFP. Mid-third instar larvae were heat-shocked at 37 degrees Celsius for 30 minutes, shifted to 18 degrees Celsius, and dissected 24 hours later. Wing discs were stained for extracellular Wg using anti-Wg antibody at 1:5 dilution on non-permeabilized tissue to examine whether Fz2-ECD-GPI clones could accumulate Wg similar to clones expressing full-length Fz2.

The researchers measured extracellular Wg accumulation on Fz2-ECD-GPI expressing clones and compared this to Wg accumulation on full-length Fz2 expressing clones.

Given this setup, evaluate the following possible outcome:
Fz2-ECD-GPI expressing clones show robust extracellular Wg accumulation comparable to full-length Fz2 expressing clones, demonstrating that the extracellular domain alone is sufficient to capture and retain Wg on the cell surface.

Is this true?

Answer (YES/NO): YES